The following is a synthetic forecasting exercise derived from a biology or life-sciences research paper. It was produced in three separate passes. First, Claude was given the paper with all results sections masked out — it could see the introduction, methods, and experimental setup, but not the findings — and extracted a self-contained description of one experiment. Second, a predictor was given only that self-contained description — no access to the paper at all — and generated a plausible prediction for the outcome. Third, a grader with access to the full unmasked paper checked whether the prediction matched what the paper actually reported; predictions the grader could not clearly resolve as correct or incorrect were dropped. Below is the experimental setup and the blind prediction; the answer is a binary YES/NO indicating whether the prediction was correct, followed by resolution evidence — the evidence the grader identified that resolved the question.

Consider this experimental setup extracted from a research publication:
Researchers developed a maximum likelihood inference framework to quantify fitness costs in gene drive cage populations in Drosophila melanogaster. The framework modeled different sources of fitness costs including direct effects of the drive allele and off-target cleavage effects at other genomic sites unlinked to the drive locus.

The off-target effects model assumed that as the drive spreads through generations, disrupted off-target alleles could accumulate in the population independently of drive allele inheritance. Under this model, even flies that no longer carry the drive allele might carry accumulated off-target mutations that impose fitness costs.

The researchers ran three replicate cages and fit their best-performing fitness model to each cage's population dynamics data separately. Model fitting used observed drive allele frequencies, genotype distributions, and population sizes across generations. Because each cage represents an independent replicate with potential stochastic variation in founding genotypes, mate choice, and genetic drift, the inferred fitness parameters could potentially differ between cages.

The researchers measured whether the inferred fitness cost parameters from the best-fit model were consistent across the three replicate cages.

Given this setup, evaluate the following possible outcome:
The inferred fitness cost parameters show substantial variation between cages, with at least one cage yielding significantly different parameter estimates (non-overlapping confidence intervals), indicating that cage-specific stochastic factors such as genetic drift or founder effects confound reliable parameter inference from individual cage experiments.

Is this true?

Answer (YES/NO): NO